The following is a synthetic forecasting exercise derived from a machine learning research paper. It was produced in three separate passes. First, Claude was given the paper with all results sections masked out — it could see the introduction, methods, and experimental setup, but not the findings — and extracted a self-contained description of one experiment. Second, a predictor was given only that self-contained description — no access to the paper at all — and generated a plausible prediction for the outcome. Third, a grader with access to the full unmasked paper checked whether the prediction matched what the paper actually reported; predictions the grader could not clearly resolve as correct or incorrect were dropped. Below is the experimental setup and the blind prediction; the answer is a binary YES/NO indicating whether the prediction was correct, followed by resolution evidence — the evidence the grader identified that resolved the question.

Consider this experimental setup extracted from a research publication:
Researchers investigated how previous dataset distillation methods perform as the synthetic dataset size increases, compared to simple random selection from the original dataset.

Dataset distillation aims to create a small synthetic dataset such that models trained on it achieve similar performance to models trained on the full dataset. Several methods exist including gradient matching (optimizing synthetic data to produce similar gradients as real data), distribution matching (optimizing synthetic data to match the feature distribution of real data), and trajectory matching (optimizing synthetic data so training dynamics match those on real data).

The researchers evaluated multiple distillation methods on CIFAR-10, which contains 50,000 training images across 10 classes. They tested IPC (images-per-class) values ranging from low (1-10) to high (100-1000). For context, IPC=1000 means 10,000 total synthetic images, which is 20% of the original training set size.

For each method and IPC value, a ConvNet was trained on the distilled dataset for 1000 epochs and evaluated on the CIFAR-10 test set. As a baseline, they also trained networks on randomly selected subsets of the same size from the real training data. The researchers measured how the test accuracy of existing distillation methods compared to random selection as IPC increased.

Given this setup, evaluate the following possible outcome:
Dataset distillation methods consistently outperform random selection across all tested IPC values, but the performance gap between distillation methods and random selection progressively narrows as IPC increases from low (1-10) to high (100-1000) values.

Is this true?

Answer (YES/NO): NO